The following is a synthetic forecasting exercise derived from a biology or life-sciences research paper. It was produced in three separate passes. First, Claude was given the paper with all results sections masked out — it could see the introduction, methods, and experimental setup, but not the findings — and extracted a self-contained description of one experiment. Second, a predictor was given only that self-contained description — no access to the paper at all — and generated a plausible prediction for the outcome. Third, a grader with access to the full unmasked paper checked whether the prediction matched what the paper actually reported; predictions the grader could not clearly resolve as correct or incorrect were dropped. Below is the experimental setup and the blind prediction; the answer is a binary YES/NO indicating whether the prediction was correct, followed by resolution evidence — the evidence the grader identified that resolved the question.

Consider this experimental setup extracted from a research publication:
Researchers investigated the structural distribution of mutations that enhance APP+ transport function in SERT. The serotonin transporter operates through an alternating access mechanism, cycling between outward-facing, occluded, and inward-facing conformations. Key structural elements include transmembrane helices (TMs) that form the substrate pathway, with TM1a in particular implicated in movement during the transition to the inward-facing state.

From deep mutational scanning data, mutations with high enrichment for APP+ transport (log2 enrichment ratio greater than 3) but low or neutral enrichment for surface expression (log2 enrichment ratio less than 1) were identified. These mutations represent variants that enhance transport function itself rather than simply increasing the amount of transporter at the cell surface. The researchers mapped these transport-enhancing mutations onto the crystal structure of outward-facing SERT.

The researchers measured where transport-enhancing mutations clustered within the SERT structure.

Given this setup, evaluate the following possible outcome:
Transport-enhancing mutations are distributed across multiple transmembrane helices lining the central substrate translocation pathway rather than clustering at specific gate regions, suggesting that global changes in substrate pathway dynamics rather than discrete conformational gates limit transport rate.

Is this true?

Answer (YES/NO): NO